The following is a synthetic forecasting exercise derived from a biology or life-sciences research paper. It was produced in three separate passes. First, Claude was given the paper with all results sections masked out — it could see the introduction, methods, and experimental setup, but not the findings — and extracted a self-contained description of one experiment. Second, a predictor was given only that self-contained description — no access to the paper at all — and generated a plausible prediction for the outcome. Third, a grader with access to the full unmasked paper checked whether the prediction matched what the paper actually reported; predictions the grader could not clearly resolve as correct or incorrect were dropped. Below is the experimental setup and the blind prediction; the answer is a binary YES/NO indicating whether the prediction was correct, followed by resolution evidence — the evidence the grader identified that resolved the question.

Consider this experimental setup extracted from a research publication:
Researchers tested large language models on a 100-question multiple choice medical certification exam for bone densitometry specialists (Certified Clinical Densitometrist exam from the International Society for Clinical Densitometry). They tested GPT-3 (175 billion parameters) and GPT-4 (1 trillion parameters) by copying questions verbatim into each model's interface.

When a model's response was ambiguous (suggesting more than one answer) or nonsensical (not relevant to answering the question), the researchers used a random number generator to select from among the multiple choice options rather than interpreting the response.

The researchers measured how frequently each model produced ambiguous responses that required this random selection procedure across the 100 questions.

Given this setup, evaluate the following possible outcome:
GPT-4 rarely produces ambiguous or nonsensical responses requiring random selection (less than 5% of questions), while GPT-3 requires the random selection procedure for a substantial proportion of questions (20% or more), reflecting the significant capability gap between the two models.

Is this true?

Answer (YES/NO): NO